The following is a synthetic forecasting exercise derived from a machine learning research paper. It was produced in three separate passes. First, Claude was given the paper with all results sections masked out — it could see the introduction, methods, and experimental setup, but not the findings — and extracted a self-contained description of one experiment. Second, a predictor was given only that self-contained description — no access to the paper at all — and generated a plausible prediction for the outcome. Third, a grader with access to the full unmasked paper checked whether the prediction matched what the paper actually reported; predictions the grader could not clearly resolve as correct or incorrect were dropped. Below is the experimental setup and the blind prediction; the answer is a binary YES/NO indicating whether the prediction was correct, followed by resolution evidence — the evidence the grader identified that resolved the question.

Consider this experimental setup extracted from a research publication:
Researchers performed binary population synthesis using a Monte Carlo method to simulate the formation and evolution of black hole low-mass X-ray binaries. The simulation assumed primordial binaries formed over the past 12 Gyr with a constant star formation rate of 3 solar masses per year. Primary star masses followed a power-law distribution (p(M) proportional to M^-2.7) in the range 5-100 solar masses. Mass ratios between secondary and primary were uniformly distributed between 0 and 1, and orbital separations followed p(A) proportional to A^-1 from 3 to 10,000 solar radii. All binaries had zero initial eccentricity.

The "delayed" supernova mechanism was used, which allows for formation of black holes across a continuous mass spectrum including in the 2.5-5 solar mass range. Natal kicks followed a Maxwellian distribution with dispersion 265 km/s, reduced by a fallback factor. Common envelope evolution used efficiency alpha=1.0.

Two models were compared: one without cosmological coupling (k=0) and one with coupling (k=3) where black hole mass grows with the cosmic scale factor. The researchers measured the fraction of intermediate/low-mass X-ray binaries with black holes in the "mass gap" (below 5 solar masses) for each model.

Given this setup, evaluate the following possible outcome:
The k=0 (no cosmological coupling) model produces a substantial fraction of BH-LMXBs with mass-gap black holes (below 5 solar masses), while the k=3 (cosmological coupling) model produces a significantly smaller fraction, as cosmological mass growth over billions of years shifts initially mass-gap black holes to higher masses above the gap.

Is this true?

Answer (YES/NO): YES